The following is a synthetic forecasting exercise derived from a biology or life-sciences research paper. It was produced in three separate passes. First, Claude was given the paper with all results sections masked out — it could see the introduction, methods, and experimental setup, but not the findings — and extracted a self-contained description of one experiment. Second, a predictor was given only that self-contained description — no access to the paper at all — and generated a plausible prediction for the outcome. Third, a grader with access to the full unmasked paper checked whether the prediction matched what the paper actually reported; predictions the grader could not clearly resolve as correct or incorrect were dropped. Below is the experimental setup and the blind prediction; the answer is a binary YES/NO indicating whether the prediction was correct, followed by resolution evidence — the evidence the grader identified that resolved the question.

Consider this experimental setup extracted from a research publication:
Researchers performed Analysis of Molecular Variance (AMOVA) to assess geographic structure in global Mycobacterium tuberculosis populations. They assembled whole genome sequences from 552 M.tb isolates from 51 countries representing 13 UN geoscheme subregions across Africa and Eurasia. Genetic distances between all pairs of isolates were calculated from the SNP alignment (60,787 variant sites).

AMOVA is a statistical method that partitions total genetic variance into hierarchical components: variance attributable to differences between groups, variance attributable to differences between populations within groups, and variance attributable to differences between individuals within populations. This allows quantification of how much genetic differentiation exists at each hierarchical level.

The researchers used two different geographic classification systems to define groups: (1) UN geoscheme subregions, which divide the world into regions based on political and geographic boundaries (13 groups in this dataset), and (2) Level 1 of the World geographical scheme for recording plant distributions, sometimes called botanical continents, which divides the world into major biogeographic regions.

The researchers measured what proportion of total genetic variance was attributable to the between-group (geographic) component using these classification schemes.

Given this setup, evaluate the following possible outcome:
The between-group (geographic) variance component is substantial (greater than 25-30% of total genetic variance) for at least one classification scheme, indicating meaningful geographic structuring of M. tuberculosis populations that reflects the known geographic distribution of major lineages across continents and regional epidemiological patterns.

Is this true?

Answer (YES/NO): NO